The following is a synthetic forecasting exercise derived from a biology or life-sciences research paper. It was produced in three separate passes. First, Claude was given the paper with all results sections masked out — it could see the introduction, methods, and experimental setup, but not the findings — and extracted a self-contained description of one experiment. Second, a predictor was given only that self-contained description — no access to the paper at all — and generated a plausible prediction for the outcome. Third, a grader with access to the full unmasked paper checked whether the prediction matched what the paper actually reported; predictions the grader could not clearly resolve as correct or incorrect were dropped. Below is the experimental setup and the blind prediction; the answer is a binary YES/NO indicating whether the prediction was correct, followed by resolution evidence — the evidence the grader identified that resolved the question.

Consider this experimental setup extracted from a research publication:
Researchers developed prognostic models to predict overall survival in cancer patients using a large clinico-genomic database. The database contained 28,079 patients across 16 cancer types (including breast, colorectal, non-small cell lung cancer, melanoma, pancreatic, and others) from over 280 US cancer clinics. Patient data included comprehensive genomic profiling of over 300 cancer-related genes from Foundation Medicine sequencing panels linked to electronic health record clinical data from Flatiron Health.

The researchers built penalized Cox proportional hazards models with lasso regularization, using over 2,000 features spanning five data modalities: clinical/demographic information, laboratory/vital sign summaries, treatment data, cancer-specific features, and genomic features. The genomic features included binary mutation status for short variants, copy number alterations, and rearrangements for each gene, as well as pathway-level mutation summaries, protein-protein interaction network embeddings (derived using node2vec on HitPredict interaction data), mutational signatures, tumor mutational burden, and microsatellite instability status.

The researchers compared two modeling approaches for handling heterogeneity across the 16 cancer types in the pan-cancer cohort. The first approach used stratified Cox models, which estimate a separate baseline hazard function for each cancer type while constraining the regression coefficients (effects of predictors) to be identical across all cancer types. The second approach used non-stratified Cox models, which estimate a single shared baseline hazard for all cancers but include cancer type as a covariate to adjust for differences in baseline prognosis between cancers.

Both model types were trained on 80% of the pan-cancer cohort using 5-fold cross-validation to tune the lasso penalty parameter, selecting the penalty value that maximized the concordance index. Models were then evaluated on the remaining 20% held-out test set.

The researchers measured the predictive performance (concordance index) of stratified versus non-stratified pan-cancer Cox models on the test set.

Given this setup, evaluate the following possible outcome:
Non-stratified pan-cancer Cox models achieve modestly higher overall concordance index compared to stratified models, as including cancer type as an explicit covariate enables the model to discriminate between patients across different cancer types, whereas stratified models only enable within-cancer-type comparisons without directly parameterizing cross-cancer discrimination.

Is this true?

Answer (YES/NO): YES